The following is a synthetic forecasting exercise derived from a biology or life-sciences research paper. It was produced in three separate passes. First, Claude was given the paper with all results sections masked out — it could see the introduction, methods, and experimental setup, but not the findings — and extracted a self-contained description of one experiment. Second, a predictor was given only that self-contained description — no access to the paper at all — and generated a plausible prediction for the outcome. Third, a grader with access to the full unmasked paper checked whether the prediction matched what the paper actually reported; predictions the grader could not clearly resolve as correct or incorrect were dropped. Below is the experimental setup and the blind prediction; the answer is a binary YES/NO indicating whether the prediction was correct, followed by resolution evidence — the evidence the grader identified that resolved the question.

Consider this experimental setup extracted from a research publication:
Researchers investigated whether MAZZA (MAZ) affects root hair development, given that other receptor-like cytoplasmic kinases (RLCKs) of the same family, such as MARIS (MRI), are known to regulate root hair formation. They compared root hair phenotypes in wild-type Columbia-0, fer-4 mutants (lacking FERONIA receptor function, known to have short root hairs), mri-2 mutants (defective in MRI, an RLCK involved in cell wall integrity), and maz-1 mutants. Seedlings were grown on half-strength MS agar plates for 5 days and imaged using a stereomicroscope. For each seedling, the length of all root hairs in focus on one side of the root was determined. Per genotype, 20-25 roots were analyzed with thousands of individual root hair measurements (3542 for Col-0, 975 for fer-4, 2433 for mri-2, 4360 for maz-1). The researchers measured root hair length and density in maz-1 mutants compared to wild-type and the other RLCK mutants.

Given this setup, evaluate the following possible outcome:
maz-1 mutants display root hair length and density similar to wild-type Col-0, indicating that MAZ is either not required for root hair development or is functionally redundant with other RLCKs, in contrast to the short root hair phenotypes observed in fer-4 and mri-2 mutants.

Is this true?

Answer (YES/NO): YES